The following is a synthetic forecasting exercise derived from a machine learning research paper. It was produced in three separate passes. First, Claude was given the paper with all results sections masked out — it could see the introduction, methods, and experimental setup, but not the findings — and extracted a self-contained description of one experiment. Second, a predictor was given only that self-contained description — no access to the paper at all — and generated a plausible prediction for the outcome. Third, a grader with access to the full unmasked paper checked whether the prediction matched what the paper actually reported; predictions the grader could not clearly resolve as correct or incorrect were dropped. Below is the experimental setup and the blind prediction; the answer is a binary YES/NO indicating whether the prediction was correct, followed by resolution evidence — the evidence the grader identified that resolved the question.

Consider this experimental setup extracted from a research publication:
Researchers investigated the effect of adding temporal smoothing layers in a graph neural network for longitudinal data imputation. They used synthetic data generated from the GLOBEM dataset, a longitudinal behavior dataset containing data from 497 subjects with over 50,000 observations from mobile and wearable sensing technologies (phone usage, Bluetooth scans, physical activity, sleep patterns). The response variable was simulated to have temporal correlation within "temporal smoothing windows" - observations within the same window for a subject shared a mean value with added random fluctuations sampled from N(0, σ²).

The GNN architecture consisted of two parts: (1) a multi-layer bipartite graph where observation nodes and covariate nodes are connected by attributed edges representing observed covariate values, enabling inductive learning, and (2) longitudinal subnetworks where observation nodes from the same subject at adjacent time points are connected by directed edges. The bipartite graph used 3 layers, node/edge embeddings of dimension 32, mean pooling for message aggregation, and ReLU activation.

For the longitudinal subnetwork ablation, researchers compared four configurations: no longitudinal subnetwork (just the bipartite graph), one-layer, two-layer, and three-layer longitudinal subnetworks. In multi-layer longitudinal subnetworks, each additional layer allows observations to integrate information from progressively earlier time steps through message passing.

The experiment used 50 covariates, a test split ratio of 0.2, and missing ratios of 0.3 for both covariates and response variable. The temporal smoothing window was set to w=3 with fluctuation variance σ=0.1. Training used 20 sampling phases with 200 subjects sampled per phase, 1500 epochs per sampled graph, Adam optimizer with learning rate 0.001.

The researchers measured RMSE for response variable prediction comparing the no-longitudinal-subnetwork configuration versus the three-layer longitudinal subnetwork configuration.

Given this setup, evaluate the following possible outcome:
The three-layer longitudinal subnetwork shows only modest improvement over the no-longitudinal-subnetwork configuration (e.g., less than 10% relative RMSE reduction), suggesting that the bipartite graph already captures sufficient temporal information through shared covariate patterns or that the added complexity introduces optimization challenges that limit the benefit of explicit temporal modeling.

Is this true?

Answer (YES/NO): NO